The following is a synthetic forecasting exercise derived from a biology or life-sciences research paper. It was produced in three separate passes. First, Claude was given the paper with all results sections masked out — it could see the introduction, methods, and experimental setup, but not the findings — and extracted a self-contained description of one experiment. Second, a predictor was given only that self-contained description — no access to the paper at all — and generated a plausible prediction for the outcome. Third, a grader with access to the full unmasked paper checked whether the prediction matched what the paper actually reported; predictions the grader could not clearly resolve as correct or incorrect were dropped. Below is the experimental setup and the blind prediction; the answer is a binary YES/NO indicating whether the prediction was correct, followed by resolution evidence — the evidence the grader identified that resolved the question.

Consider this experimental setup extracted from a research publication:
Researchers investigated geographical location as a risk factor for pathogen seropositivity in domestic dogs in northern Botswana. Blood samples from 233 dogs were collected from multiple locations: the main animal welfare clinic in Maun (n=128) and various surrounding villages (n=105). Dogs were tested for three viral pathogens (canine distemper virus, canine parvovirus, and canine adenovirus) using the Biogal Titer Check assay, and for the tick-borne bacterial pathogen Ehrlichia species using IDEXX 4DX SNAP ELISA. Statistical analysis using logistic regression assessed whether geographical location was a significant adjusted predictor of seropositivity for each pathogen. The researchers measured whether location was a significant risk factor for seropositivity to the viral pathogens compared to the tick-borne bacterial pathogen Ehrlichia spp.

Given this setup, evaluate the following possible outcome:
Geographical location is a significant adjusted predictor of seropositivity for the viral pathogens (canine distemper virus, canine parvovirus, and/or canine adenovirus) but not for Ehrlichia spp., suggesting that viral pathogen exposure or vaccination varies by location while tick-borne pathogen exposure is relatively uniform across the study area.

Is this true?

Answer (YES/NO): YES